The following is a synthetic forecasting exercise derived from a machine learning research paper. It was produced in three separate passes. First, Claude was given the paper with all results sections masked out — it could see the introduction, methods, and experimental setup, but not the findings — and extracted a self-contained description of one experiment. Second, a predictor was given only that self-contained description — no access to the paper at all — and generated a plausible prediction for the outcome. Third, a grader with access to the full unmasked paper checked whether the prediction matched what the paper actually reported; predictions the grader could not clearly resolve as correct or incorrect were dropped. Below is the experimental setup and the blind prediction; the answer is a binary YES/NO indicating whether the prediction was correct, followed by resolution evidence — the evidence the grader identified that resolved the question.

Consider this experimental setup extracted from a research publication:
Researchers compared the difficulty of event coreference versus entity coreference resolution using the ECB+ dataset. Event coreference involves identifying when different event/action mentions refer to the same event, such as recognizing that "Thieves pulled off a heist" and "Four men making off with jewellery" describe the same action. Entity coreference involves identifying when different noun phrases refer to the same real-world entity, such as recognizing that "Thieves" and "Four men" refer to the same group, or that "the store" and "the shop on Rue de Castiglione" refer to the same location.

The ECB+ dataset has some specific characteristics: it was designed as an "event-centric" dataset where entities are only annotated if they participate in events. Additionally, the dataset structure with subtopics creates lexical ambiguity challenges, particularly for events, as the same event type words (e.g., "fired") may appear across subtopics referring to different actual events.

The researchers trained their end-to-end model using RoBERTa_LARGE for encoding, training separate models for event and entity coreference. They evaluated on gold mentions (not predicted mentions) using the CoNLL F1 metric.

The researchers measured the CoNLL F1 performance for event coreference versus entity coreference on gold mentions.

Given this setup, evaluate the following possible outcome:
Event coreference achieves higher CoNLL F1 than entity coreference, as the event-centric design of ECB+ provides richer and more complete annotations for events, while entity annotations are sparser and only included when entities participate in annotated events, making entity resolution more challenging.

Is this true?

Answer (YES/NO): YES